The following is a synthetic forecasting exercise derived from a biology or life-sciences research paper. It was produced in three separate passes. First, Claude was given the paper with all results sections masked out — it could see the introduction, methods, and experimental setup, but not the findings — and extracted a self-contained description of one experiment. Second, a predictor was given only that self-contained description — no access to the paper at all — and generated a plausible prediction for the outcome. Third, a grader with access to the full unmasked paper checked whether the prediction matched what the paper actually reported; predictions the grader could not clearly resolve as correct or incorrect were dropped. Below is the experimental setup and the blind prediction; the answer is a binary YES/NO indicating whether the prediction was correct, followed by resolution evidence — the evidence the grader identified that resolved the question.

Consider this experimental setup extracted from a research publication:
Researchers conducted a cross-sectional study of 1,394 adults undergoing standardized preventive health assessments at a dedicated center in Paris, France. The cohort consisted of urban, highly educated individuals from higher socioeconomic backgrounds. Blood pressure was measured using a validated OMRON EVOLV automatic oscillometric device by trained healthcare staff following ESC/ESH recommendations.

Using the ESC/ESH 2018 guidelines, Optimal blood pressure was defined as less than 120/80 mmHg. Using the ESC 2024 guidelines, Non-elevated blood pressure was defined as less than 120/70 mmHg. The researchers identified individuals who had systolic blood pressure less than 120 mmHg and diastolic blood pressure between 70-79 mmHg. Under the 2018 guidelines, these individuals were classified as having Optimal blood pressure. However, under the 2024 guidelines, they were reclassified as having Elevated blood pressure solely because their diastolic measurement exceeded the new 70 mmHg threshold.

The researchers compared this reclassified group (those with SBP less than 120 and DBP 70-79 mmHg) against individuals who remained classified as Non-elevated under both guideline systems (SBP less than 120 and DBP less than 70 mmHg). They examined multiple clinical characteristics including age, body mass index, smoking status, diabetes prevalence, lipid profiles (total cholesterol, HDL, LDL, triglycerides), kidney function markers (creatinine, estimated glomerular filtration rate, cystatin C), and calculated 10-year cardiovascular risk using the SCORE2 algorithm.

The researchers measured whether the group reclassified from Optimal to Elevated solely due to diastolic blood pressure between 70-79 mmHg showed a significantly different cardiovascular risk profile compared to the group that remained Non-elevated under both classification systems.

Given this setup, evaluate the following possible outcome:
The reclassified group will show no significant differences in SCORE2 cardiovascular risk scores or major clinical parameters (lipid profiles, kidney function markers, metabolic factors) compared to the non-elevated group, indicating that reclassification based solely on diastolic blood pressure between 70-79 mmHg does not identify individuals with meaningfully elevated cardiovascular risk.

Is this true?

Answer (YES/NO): YES